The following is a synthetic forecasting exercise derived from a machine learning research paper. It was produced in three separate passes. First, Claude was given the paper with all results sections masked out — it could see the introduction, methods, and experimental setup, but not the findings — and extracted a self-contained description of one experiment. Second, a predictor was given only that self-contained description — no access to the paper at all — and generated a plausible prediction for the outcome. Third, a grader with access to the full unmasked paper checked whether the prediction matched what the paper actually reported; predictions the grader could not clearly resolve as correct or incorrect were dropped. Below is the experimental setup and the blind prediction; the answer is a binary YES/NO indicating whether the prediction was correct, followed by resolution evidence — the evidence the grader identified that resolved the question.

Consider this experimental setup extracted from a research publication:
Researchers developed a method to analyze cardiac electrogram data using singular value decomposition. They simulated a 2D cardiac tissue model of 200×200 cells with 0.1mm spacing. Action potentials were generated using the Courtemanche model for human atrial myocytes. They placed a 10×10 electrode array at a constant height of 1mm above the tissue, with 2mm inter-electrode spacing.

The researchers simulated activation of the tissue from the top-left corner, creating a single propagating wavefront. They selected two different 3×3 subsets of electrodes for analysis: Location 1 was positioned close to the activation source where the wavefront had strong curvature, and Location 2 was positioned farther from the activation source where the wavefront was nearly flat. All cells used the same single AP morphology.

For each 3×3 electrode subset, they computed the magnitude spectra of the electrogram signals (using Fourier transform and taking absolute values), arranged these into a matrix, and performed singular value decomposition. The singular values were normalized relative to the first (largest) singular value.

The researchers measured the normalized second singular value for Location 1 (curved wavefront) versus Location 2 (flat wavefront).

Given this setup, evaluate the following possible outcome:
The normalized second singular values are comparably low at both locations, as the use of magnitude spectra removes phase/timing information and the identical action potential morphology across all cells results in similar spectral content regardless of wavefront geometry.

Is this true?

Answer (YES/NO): NO